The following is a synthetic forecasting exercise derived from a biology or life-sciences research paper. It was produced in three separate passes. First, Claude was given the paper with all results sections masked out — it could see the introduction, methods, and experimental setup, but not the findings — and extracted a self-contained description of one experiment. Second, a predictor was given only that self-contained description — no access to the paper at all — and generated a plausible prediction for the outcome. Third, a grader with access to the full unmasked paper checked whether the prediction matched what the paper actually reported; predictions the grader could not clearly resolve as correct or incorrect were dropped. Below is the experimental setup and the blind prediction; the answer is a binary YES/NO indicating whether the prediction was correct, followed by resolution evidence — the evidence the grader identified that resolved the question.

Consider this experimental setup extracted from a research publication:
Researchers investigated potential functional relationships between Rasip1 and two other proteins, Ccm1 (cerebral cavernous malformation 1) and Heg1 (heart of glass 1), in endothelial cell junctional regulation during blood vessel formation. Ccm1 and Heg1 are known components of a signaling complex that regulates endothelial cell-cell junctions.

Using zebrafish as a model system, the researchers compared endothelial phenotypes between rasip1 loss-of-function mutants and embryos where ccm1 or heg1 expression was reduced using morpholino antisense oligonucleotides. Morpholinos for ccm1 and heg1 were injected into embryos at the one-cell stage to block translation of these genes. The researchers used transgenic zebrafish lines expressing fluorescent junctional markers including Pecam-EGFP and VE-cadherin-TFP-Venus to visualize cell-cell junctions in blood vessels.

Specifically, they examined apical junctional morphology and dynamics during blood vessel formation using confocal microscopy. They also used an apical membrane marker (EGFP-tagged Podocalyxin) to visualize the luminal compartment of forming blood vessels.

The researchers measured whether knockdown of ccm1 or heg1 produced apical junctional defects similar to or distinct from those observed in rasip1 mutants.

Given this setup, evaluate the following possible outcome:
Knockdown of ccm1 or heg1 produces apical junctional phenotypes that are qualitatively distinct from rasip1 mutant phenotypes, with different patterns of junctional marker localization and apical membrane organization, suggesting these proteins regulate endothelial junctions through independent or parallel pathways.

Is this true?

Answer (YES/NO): NO